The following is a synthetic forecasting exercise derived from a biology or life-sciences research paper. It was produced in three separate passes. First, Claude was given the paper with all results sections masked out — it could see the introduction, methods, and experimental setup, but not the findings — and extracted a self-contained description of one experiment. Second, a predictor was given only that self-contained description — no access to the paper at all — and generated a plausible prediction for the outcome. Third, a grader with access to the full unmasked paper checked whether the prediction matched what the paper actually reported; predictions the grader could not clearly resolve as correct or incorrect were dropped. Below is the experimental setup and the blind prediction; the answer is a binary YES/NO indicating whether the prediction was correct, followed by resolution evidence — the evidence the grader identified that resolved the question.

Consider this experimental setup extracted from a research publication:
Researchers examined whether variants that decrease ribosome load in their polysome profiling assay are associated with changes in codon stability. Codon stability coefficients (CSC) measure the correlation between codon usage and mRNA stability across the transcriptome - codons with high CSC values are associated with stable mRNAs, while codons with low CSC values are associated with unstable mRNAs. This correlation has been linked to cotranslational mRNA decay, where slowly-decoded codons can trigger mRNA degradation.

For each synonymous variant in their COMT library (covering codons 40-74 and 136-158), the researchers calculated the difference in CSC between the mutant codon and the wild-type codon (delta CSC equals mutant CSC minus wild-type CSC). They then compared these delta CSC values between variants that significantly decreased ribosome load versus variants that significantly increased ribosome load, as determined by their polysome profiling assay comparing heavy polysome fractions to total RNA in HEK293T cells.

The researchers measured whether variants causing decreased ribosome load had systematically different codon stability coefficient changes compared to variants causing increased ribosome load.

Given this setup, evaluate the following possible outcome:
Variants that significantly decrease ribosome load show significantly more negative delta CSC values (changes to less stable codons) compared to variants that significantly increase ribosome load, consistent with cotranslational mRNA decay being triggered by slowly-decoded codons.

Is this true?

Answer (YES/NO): YES